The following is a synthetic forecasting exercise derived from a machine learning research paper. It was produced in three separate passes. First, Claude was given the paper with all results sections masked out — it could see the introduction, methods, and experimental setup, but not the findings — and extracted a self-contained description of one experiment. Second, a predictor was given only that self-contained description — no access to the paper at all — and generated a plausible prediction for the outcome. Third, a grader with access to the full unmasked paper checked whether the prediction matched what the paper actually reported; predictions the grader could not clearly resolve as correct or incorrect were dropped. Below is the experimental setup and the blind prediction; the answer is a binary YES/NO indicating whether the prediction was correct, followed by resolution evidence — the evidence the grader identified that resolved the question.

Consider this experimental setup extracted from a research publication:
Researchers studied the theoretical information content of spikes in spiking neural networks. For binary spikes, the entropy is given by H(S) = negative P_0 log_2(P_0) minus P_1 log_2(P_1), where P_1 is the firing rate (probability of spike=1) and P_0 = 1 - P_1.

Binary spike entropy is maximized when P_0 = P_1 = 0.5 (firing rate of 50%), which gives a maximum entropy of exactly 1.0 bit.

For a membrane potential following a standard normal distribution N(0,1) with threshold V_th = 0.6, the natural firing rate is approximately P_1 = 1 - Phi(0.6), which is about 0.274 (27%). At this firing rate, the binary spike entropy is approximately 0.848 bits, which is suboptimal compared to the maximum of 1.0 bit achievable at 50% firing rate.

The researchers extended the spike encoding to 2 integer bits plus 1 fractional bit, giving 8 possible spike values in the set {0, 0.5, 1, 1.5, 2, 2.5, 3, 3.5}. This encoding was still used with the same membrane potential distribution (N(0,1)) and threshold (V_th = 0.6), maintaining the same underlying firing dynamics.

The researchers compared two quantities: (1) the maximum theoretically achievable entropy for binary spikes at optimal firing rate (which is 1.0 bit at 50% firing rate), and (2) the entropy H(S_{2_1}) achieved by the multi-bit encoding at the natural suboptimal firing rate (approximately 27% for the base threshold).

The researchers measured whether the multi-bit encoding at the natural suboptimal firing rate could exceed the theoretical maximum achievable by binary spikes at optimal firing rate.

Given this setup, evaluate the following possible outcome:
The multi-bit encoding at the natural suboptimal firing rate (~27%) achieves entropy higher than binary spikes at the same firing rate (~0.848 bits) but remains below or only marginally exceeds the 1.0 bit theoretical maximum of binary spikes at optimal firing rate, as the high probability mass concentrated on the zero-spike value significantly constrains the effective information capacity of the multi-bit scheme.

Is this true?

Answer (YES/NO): NO